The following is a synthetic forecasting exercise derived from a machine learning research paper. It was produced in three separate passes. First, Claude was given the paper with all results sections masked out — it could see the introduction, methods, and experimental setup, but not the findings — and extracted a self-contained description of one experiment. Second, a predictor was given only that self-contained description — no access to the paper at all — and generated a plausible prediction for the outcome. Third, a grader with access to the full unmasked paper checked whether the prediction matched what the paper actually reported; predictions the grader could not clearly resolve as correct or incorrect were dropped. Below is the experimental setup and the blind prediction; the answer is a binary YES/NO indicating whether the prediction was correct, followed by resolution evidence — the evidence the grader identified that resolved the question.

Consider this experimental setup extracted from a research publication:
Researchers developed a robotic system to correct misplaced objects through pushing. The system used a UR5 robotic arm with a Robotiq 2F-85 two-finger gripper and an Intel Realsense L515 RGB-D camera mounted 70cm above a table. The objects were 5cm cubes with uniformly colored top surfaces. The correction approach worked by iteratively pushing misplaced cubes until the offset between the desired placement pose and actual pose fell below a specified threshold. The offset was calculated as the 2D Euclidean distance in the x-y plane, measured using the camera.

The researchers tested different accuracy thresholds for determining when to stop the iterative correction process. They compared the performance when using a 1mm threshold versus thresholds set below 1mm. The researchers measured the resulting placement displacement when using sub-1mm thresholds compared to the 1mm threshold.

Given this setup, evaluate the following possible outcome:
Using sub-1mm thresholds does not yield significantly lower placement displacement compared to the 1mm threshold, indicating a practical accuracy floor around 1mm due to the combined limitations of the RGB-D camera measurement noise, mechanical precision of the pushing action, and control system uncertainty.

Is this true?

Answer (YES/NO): NO